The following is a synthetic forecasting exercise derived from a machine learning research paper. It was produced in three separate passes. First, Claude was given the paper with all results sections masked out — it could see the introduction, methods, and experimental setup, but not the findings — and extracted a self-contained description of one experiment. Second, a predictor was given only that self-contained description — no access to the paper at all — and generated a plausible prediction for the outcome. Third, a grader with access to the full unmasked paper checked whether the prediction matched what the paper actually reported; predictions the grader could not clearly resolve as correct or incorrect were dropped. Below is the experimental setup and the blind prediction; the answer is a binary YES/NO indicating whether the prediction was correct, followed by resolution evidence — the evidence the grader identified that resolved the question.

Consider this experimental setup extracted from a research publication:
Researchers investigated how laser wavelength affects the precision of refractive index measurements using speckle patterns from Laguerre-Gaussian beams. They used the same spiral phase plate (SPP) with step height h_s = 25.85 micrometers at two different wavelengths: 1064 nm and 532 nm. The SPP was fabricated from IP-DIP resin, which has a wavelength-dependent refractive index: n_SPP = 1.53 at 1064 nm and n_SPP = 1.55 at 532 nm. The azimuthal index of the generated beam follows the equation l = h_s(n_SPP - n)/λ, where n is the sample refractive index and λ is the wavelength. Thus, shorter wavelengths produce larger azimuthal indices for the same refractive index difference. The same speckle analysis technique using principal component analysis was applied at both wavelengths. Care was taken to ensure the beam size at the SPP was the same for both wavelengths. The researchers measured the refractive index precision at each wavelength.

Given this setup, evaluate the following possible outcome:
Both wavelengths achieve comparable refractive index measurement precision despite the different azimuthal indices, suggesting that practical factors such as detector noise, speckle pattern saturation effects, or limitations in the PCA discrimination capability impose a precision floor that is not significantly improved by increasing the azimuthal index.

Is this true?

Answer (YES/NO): NO